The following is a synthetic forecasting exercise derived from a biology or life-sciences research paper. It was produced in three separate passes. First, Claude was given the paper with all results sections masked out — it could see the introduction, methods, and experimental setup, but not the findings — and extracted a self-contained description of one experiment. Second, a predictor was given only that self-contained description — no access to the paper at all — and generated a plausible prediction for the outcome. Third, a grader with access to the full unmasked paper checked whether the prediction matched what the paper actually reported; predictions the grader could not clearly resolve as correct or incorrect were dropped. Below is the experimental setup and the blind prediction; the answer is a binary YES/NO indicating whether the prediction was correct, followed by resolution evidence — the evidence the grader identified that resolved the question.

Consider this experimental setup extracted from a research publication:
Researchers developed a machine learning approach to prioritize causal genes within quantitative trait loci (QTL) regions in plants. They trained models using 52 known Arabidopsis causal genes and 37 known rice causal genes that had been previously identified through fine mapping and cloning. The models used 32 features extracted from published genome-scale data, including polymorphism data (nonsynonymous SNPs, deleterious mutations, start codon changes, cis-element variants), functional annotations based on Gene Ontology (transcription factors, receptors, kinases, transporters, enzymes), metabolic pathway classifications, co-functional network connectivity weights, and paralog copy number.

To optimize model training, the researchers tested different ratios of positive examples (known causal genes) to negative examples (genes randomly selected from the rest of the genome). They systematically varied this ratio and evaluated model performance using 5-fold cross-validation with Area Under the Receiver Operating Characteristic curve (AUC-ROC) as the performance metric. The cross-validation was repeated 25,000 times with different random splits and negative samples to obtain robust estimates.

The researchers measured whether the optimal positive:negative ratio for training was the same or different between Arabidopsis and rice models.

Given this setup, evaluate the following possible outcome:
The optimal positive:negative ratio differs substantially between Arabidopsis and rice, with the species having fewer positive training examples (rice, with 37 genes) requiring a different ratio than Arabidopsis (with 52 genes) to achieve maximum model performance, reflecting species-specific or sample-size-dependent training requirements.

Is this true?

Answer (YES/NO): YES